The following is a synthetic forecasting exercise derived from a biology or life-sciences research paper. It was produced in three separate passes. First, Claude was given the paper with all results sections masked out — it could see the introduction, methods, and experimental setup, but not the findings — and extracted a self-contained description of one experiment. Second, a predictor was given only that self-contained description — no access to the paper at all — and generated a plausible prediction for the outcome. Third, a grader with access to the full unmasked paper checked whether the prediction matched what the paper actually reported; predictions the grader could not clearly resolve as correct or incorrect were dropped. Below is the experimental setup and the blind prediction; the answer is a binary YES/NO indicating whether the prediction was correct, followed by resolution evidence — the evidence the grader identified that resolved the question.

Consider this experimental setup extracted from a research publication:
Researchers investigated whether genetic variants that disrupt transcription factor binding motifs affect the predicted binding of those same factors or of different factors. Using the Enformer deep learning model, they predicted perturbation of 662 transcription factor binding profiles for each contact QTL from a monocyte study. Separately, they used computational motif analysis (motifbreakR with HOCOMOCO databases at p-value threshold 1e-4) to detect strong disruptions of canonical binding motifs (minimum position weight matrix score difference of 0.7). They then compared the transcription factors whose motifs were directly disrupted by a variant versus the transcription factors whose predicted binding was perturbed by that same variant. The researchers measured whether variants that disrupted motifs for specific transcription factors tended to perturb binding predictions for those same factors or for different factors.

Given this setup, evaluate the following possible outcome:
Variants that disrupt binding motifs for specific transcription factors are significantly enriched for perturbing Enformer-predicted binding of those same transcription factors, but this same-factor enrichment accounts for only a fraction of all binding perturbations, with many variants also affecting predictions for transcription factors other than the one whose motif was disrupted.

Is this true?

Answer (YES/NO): NO